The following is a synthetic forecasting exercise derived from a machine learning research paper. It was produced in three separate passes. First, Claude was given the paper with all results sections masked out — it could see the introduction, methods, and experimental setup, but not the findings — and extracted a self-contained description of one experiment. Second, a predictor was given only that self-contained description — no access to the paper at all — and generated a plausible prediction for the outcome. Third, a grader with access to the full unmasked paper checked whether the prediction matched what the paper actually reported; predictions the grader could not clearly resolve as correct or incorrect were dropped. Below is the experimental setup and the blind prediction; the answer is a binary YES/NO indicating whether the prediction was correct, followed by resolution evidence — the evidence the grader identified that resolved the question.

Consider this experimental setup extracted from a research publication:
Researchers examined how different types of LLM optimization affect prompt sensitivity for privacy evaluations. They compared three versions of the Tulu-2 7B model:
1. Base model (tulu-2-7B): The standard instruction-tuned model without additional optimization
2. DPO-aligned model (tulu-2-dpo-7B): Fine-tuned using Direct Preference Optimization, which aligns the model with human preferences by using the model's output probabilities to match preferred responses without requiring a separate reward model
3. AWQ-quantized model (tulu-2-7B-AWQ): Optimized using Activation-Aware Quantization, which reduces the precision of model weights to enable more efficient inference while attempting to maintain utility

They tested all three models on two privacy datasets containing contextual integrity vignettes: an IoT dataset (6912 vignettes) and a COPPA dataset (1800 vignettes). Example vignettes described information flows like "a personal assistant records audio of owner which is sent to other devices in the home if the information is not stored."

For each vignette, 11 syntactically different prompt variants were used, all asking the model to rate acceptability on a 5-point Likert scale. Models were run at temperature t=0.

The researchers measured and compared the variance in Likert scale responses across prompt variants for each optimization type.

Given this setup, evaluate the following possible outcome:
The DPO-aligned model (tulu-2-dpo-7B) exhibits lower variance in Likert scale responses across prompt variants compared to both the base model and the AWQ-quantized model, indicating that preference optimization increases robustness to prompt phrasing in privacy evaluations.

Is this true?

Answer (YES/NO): NO